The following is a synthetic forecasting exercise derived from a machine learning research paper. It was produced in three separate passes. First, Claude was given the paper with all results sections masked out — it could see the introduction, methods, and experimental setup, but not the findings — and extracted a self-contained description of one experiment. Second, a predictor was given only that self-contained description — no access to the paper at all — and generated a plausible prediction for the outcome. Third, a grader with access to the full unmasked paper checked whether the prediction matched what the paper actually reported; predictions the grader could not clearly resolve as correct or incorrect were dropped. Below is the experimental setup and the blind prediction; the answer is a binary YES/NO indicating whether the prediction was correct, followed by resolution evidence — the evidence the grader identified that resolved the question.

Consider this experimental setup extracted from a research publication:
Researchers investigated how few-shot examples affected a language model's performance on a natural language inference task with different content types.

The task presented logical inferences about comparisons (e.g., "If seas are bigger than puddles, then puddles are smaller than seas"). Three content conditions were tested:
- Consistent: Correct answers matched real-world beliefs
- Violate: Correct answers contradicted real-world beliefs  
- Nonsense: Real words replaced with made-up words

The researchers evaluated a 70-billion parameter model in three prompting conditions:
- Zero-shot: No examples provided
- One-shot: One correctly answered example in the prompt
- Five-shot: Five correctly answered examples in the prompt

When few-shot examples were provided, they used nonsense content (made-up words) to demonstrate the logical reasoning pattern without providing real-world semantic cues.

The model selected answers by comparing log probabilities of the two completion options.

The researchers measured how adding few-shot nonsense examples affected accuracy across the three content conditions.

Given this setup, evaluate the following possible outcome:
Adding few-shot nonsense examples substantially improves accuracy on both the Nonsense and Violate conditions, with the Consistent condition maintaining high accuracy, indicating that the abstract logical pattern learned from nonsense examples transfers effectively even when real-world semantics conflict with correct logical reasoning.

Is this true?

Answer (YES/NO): YES